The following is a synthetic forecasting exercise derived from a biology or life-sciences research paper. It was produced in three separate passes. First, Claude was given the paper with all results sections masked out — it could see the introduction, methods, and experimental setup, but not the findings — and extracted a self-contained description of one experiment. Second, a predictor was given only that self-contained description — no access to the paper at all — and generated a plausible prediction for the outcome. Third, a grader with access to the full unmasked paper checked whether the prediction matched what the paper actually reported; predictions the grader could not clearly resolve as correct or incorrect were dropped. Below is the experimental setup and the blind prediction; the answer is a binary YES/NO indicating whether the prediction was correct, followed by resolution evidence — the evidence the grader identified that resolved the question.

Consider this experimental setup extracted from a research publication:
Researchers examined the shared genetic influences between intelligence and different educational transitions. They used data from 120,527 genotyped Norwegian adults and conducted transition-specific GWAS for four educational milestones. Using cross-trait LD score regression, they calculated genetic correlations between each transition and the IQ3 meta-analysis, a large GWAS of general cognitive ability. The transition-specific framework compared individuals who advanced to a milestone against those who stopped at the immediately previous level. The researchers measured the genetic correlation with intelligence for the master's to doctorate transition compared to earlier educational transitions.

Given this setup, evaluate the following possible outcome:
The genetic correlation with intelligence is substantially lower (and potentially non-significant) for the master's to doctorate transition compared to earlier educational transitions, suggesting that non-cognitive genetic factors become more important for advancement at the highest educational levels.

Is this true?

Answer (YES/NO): YES